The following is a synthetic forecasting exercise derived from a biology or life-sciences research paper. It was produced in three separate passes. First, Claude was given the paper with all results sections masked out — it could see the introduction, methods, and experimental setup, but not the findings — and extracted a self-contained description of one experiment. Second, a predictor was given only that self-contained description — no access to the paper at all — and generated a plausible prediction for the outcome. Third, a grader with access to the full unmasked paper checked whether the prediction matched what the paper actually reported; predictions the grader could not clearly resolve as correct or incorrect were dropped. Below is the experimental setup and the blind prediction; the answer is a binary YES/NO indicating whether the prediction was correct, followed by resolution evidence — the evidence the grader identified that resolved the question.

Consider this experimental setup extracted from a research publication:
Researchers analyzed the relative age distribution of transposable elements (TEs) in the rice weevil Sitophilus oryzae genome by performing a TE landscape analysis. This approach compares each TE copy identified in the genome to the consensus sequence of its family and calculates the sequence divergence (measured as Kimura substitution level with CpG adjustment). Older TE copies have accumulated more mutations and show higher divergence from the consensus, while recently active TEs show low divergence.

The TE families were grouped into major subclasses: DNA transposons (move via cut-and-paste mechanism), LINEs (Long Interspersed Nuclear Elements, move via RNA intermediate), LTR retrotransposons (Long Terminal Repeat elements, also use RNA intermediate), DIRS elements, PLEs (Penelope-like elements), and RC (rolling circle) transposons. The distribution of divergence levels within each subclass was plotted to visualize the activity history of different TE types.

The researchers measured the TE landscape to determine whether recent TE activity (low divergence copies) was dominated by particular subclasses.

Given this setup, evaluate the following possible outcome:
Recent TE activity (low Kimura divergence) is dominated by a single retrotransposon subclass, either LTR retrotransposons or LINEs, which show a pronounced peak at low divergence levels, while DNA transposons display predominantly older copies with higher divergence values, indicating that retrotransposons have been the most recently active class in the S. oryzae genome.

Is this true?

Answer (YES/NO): NO